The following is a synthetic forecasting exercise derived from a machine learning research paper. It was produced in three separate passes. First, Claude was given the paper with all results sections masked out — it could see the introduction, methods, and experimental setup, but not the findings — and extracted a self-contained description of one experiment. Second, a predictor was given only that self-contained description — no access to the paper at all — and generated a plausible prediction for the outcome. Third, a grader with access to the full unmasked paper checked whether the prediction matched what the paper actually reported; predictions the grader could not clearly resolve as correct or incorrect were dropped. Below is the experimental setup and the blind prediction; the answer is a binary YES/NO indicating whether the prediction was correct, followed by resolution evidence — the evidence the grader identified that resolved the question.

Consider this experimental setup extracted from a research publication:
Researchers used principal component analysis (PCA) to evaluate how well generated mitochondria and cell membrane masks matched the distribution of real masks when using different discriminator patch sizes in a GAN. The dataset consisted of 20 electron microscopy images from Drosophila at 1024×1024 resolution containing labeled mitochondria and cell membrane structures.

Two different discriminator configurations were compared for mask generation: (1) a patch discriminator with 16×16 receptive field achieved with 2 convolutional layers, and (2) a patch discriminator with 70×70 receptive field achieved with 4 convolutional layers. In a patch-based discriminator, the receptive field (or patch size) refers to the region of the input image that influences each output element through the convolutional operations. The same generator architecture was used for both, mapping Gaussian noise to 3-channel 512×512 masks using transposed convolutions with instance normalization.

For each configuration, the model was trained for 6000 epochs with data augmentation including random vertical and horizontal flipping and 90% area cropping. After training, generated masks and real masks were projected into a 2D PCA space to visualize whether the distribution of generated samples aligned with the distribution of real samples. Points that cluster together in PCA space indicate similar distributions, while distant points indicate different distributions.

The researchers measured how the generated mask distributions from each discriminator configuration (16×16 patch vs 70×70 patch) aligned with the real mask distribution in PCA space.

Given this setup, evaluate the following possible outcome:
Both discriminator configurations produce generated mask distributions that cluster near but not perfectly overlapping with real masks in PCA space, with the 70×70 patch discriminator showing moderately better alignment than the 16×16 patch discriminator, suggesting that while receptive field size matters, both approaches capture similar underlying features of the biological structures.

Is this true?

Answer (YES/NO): NO